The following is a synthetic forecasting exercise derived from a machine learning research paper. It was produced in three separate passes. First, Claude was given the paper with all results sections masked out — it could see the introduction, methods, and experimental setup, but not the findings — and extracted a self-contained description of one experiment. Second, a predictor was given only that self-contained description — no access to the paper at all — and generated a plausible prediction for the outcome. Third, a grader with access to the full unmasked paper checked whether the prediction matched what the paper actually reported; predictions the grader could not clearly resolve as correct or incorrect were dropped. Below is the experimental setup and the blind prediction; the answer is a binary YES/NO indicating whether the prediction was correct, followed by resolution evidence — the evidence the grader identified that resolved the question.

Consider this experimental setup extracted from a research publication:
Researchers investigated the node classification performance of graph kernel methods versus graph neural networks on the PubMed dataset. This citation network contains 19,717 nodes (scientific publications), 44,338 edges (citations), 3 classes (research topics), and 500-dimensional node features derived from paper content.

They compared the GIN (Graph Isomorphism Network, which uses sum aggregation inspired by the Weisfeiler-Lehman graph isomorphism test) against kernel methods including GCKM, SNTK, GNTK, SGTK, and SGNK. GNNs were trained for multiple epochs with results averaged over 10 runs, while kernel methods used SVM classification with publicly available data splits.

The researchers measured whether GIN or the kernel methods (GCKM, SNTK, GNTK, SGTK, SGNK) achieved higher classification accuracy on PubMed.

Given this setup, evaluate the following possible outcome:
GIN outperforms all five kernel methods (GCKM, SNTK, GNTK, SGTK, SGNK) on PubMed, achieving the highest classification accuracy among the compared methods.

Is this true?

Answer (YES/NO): NO